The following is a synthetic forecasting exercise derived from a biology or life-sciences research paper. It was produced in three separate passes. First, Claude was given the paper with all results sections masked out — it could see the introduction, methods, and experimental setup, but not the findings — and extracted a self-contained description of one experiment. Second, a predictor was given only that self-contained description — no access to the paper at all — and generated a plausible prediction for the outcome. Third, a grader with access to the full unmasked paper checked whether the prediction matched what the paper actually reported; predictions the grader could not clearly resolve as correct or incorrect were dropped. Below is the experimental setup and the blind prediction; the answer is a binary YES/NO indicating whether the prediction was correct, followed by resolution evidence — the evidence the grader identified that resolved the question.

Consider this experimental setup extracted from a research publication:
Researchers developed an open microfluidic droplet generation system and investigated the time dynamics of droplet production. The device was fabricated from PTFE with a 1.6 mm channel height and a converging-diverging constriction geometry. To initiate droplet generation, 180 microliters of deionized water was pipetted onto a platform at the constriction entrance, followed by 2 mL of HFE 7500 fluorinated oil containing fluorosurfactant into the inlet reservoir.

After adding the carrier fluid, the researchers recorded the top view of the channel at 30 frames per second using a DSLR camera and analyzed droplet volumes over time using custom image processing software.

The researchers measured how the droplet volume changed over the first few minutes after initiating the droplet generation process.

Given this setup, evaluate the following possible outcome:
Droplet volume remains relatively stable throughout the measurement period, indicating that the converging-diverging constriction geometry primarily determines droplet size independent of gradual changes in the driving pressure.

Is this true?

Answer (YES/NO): NO